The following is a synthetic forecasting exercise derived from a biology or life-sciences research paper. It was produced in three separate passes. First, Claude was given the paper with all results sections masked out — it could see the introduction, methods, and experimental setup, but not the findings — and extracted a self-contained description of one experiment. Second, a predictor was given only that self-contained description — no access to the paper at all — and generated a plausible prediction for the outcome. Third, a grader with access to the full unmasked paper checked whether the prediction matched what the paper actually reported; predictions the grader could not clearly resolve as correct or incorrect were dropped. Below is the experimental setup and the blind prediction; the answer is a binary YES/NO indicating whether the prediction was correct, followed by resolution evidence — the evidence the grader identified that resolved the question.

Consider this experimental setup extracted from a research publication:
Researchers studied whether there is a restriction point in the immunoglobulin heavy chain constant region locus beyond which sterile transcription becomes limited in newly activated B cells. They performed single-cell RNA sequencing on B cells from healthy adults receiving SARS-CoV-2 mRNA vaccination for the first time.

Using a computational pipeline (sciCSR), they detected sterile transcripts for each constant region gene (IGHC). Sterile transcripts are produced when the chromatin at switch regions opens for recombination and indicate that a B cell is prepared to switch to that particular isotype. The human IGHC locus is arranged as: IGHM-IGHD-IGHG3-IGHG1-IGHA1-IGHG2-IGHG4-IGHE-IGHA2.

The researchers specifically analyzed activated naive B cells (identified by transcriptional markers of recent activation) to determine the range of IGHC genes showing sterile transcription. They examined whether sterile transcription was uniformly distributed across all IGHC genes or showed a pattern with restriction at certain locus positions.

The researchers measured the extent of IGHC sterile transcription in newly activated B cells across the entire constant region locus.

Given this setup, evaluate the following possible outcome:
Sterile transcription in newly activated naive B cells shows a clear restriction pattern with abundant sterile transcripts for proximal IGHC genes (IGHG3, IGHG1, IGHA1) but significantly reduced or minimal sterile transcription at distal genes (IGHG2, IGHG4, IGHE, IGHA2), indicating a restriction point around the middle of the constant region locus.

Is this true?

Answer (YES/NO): NO